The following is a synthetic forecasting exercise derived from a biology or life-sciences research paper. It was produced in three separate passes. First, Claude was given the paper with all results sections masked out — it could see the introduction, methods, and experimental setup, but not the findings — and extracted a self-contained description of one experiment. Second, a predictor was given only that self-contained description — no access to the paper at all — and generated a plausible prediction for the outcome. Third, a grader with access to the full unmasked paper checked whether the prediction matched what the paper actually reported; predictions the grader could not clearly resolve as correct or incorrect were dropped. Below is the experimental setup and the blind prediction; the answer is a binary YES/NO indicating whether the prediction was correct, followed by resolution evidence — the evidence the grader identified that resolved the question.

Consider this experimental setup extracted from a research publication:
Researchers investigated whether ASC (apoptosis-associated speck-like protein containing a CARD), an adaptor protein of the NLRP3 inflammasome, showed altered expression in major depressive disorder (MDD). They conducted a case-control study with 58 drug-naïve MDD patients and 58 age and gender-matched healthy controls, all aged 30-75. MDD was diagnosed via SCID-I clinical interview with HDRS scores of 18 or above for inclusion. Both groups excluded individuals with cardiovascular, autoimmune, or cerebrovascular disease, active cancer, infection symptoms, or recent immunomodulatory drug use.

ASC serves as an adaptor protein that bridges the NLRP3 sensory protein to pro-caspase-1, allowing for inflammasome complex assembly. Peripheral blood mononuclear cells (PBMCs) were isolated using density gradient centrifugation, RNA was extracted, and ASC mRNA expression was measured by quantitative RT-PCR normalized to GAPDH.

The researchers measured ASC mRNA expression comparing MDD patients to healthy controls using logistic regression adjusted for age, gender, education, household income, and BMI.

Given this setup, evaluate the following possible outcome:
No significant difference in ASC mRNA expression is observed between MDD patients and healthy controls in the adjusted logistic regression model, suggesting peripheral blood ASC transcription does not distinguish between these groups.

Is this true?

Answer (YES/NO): NO